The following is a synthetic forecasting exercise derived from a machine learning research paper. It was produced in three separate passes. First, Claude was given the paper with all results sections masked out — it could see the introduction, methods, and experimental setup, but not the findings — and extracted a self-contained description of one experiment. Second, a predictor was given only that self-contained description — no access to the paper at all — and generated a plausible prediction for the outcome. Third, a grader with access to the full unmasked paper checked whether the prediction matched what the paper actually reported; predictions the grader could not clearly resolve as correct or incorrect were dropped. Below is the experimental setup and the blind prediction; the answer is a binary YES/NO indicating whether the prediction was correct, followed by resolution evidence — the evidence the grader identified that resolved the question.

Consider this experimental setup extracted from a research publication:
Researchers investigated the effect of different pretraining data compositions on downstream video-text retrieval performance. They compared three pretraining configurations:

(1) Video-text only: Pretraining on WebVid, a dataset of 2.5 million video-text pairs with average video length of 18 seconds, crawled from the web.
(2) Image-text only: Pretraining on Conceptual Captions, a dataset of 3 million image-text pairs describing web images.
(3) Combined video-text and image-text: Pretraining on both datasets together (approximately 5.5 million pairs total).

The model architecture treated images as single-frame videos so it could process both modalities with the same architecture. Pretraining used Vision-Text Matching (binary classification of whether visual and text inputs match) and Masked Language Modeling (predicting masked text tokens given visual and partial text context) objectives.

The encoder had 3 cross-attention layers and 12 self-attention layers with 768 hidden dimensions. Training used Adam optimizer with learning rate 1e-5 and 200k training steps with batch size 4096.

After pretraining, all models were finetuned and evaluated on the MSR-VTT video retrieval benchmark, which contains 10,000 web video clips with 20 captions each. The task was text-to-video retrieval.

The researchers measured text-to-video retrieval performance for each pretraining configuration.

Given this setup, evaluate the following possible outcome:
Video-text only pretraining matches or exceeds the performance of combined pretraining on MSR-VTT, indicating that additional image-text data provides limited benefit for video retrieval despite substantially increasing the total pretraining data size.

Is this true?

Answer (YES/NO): NO